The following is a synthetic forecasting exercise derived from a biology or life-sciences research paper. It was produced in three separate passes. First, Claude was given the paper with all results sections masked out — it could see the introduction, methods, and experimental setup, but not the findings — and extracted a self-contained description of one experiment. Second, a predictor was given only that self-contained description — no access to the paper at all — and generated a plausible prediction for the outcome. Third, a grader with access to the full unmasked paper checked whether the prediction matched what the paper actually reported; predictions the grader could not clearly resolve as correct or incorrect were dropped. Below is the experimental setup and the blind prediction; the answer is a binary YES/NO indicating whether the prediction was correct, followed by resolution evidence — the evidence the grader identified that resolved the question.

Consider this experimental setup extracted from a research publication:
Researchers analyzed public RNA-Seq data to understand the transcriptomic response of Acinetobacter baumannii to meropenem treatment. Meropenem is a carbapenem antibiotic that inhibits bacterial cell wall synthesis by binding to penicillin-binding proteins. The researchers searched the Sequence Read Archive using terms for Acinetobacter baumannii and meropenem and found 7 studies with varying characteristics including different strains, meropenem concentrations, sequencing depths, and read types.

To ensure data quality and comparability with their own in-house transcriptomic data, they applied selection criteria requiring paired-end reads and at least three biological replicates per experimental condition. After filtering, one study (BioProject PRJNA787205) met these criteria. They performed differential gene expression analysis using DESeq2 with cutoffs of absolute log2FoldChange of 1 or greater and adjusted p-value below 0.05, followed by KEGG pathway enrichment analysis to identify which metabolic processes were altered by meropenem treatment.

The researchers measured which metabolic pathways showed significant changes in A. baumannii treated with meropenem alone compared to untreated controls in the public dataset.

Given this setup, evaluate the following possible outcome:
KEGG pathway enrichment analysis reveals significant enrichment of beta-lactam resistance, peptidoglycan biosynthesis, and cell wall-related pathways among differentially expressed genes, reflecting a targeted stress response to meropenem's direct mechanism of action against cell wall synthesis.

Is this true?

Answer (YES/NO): NO